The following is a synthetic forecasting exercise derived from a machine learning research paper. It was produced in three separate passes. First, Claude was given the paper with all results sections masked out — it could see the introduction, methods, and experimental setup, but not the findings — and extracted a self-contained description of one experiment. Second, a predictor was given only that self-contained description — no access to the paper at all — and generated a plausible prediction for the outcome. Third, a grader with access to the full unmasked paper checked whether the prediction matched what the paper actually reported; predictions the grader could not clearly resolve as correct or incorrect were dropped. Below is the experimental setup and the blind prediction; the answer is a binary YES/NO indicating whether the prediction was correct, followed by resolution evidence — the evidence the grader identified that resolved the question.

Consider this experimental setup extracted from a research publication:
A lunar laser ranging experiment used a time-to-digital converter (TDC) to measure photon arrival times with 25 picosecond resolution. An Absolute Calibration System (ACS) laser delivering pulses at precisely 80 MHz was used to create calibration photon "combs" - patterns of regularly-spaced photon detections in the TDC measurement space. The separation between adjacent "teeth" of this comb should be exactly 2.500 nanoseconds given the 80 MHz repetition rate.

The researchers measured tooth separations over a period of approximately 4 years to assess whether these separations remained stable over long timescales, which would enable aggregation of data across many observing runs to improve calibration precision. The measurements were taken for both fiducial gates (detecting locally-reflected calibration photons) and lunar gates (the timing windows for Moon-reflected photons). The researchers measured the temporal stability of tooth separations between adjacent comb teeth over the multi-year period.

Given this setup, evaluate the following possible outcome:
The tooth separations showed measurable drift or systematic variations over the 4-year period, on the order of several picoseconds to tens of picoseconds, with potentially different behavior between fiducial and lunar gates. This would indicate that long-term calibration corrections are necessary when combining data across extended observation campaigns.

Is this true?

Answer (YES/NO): NO